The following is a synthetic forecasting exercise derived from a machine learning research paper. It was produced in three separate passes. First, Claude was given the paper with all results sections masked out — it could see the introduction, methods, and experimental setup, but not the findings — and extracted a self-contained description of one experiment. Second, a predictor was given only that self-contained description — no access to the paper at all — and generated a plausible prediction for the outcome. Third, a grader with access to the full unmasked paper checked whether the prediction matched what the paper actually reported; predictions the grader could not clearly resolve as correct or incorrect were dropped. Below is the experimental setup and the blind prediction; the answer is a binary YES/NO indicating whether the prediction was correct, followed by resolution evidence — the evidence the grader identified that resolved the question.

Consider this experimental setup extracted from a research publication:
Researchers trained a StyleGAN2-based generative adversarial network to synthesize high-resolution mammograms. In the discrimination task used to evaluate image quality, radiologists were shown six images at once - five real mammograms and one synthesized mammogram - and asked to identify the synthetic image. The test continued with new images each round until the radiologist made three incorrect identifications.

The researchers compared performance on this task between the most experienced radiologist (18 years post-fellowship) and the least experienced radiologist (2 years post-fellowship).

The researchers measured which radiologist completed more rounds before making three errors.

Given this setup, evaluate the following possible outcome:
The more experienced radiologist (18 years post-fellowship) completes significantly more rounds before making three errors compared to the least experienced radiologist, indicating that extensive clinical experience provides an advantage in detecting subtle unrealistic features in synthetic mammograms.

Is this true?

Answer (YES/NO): NO